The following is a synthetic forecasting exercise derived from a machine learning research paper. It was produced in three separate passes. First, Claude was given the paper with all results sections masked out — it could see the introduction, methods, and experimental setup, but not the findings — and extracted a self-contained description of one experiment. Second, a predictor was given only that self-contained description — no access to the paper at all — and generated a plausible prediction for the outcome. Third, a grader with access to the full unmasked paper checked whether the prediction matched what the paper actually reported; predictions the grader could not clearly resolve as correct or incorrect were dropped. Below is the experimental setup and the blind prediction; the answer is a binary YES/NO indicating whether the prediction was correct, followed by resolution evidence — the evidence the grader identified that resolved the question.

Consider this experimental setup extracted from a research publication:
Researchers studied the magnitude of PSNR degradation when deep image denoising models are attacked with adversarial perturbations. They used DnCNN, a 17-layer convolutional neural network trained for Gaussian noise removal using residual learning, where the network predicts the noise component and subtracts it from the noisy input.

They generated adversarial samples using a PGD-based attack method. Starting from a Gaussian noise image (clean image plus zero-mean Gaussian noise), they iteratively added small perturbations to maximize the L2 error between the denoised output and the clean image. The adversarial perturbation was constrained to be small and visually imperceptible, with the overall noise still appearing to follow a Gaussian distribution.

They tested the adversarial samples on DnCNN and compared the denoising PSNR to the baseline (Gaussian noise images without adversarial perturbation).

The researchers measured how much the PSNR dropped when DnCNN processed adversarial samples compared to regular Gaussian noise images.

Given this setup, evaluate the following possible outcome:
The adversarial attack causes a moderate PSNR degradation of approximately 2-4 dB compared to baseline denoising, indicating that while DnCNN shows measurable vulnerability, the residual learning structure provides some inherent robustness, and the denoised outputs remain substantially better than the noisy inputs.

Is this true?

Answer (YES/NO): NO